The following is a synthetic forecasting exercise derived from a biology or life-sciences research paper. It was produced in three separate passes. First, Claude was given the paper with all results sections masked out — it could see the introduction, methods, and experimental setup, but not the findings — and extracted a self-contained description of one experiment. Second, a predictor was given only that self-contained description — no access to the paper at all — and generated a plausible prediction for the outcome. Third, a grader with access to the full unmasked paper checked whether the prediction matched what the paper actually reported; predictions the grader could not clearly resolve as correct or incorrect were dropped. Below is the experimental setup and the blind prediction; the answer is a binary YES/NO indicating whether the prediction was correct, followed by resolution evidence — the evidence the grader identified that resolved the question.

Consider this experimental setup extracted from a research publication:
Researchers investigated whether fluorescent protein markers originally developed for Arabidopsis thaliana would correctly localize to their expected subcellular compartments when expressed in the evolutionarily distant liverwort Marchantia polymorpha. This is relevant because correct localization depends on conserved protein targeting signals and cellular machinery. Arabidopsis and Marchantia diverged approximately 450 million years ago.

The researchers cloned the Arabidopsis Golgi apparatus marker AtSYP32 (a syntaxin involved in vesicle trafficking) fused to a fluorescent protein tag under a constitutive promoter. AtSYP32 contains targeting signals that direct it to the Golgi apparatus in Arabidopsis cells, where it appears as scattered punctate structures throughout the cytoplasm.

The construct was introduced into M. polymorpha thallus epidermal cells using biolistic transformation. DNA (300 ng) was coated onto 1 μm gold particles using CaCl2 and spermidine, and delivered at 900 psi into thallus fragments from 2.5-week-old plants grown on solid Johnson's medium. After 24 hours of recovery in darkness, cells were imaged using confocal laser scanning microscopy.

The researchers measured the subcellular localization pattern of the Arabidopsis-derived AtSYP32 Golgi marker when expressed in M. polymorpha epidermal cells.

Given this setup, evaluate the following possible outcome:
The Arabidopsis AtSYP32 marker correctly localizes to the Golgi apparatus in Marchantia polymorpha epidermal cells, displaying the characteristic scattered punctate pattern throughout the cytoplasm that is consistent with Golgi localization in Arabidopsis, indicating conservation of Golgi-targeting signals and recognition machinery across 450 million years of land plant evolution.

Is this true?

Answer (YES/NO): YES